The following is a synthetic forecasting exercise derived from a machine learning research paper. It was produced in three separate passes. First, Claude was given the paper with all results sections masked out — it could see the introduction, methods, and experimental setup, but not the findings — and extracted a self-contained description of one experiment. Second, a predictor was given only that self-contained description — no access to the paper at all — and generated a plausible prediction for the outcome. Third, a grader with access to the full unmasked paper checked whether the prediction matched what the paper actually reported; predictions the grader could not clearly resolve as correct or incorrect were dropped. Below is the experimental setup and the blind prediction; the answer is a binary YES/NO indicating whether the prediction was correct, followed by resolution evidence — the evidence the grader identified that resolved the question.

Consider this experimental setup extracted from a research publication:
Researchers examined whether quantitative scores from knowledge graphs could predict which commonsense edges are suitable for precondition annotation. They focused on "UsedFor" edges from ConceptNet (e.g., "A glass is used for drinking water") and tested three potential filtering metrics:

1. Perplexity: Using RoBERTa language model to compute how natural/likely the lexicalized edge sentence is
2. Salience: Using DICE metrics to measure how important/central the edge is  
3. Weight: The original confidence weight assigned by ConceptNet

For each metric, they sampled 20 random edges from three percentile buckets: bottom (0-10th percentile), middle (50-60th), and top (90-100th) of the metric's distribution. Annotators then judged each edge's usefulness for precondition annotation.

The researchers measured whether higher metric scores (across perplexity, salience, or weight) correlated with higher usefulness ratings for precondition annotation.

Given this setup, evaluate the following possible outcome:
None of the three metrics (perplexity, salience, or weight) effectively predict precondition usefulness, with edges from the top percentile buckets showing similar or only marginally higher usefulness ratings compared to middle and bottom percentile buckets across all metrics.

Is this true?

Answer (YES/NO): YES